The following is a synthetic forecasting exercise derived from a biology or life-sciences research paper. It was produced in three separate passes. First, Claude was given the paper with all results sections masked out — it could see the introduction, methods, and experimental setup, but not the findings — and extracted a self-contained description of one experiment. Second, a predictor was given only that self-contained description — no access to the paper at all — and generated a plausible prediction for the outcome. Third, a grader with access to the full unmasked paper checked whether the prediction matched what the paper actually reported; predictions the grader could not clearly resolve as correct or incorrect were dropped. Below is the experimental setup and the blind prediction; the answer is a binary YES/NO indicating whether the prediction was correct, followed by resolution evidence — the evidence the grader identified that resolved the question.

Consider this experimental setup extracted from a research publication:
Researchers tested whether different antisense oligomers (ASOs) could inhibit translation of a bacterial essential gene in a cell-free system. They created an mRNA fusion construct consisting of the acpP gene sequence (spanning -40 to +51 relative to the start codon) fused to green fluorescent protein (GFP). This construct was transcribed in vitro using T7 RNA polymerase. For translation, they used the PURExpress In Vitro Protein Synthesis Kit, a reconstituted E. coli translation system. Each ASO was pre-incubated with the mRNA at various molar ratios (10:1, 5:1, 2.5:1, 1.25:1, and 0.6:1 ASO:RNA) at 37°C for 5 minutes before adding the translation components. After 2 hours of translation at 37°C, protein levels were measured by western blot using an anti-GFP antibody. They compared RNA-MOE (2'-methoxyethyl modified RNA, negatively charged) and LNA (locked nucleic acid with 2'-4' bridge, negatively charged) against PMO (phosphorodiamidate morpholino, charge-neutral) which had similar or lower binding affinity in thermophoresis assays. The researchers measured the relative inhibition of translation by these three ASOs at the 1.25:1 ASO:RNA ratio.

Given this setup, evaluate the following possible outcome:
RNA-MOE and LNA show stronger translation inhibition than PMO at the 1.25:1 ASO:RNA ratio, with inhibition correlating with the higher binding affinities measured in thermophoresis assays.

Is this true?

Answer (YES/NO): YES